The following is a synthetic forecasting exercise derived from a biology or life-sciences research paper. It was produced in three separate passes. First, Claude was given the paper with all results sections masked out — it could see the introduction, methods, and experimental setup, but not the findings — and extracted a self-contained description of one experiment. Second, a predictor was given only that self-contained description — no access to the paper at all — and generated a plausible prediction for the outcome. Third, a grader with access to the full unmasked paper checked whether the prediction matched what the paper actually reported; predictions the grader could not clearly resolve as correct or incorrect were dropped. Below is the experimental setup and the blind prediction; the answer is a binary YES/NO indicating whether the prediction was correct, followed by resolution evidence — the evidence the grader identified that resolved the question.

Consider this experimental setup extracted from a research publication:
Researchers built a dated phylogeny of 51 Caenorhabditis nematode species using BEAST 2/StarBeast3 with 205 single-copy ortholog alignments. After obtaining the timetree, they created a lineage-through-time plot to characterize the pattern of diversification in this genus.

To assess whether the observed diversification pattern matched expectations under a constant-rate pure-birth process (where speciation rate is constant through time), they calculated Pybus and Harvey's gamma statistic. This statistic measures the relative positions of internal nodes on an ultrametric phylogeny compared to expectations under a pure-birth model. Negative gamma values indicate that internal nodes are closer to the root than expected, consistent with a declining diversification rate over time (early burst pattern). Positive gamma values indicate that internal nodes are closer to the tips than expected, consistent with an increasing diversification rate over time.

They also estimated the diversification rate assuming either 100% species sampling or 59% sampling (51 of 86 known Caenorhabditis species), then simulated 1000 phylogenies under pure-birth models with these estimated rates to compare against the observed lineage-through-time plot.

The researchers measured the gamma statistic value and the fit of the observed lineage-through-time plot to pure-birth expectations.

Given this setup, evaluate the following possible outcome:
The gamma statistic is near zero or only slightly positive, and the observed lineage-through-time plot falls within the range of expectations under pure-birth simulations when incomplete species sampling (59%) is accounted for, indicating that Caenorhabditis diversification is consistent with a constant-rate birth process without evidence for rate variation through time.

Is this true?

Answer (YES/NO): NO